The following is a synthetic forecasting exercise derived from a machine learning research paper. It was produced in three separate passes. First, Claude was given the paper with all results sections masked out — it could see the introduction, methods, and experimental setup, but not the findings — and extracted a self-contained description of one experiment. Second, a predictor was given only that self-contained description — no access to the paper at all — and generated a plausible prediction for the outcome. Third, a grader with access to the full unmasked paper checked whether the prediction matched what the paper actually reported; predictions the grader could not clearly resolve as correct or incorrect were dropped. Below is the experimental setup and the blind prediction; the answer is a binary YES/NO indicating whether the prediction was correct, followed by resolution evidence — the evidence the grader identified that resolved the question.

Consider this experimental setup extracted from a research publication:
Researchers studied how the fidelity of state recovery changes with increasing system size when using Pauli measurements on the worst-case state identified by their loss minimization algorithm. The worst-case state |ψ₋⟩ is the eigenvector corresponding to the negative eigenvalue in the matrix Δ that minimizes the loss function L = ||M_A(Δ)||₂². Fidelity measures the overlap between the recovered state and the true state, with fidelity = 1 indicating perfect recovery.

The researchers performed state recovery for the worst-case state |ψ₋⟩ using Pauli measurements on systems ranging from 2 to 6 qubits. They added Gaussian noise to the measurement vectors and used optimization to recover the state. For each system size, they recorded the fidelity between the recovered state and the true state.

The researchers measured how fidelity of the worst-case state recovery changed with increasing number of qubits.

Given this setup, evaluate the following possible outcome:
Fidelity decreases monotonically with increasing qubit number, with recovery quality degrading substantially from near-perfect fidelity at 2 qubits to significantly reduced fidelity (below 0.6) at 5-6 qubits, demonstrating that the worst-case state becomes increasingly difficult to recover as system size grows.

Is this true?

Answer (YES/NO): NO